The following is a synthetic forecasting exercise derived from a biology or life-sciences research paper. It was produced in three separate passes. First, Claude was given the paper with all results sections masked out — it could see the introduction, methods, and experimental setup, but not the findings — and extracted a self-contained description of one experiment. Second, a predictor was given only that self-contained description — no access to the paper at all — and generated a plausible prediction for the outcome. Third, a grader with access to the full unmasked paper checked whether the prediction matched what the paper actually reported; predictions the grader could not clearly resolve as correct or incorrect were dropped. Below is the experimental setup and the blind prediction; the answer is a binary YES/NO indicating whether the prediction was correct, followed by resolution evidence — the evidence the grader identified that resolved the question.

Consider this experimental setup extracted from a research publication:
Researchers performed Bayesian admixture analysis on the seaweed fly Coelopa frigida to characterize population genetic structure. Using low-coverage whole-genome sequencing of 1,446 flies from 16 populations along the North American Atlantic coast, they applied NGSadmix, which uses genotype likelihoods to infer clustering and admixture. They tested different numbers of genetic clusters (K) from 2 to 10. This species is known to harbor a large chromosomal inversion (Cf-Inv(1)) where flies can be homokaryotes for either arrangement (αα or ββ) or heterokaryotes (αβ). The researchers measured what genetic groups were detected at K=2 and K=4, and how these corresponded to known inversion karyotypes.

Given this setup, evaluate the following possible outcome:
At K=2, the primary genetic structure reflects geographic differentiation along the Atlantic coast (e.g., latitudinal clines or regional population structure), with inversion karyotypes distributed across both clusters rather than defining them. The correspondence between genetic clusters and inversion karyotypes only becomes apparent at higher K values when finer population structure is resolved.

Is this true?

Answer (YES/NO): NO